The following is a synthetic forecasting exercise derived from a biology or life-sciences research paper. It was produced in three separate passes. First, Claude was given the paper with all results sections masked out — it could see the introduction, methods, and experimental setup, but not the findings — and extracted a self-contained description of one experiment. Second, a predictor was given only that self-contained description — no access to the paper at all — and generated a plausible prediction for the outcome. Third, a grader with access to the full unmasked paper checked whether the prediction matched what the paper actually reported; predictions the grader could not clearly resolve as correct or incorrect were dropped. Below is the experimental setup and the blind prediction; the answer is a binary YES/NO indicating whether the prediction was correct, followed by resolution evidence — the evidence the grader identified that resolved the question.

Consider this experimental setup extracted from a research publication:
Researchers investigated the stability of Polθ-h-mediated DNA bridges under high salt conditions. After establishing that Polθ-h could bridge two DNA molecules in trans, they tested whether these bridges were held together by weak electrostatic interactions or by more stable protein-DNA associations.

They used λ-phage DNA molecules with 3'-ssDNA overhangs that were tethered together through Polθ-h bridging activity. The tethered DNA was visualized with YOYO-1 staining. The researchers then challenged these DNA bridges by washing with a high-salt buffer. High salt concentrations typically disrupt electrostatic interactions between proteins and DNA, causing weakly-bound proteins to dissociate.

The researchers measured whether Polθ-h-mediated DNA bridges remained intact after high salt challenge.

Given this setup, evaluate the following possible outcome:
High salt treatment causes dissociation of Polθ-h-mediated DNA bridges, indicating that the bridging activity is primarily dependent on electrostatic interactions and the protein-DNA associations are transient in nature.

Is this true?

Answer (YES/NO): NO